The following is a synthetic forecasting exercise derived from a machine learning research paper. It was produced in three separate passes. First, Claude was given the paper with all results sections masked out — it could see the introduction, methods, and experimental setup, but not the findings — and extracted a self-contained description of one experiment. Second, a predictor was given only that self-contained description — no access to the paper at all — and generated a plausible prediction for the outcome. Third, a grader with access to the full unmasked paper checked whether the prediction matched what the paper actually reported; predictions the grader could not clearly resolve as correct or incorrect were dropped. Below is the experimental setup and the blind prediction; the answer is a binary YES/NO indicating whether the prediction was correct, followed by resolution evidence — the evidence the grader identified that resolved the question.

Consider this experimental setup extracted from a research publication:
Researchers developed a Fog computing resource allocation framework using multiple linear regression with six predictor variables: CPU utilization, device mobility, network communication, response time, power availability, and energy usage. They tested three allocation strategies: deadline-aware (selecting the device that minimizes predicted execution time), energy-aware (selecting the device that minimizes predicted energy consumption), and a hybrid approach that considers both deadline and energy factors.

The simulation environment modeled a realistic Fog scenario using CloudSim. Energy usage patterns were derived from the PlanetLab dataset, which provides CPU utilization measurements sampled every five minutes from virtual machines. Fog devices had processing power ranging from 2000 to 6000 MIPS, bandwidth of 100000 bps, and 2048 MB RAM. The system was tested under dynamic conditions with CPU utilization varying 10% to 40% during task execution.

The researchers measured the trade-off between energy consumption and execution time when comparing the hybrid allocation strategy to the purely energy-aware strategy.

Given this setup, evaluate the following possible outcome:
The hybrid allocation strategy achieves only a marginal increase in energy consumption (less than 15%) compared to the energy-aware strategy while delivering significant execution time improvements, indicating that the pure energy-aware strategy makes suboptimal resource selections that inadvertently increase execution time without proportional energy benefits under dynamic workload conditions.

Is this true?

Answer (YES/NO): NO